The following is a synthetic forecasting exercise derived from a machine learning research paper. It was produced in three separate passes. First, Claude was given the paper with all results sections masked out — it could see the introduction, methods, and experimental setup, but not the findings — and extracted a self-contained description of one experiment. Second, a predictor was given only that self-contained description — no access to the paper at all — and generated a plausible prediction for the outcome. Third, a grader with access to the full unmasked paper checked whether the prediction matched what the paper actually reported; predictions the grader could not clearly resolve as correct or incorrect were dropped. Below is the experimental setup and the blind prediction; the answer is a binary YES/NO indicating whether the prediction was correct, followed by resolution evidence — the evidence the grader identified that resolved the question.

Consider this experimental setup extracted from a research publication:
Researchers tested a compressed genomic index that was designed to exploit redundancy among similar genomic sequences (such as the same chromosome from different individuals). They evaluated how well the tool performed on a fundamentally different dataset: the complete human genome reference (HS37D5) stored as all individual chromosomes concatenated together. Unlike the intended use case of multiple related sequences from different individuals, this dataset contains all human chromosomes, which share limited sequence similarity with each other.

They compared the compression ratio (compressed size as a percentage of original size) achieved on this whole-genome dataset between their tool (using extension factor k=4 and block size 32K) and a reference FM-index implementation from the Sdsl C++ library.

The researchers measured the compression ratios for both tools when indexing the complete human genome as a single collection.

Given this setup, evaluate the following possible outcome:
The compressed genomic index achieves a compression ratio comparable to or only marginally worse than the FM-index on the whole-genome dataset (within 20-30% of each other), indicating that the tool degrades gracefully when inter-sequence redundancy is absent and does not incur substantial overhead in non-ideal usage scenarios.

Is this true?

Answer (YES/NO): NO